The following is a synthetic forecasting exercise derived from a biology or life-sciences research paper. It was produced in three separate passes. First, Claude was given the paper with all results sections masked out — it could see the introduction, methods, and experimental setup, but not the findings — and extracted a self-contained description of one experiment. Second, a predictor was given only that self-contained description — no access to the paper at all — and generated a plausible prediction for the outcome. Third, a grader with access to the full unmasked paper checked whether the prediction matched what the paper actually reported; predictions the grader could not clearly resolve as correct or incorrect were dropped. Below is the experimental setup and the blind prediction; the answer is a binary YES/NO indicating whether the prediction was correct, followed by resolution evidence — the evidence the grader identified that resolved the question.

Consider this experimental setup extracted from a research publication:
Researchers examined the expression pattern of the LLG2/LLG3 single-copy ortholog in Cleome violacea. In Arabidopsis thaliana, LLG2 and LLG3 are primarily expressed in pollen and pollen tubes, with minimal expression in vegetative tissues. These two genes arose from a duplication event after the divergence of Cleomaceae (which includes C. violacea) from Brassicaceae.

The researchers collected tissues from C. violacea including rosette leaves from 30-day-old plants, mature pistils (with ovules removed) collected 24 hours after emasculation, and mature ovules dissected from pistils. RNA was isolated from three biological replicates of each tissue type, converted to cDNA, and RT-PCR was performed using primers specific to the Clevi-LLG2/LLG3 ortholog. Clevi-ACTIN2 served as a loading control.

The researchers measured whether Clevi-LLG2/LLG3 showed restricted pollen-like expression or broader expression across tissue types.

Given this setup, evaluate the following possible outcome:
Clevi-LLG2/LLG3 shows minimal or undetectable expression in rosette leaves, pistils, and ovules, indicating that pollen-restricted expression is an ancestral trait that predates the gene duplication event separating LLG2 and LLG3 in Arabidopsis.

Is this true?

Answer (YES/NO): NO